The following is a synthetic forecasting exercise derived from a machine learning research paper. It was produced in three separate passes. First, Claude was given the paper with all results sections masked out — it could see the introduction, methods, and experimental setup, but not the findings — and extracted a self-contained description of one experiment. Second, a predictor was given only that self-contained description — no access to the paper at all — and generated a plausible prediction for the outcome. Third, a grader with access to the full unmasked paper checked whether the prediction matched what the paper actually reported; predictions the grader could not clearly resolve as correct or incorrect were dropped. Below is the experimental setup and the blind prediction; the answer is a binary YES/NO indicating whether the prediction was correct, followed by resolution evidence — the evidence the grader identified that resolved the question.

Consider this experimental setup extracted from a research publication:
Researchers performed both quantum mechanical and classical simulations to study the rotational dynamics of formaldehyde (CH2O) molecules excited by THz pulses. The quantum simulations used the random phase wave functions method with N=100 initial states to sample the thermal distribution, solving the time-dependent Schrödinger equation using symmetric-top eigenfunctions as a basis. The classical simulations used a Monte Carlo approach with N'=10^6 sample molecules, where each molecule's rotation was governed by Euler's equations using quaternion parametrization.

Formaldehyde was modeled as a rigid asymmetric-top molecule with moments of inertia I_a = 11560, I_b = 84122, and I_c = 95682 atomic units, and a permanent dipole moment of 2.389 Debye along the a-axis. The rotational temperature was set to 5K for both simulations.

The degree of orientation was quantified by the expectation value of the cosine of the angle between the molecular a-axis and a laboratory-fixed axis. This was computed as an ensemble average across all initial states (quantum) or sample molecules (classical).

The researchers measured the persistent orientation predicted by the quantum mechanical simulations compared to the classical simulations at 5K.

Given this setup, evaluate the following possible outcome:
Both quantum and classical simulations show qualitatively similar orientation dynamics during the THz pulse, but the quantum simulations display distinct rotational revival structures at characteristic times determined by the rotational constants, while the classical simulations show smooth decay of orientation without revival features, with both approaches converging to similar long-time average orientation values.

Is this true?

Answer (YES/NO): NO